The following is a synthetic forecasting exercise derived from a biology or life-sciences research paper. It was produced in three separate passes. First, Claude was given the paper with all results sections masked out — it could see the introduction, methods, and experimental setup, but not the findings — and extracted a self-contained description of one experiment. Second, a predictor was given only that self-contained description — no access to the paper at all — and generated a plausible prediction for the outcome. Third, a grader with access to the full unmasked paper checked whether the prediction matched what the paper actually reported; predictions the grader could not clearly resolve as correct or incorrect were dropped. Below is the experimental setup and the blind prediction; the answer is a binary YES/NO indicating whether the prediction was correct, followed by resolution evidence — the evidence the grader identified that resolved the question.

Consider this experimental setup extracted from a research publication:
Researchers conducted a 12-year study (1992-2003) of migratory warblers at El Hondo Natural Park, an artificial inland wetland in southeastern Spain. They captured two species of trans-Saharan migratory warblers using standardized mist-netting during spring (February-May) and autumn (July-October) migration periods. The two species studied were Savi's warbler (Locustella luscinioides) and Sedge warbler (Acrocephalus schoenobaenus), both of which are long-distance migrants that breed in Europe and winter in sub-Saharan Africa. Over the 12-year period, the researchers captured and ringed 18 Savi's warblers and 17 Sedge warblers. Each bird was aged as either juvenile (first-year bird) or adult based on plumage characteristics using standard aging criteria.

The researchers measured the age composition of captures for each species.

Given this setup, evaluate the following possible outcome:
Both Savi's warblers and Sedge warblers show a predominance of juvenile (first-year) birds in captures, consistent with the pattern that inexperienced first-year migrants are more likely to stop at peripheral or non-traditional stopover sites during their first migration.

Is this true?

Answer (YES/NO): NO